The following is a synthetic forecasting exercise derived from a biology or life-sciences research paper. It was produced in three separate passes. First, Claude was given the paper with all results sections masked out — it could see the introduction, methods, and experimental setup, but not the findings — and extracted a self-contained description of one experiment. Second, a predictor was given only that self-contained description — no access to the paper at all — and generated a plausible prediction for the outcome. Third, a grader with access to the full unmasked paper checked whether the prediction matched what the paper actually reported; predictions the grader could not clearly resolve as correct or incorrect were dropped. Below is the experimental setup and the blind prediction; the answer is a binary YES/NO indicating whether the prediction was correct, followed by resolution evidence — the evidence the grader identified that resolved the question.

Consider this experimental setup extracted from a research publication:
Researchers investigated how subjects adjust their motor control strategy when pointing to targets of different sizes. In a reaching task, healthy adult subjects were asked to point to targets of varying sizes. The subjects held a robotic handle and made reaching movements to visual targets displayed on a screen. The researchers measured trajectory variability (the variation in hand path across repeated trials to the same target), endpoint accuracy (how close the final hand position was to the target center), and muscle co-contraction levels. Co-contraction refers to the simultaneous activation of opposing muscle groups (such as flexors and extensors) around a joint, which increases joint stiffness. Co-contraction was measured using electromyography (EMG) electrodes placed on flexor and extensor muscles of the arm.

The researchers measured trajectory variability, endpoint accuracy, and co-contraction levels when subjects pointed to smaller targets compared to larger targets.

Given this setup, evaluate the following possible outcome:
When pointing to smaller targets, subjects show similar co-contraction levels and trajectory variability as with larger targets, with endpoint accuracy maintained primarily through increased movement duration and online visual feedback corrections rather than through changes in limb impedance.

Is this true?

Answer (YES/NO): NO